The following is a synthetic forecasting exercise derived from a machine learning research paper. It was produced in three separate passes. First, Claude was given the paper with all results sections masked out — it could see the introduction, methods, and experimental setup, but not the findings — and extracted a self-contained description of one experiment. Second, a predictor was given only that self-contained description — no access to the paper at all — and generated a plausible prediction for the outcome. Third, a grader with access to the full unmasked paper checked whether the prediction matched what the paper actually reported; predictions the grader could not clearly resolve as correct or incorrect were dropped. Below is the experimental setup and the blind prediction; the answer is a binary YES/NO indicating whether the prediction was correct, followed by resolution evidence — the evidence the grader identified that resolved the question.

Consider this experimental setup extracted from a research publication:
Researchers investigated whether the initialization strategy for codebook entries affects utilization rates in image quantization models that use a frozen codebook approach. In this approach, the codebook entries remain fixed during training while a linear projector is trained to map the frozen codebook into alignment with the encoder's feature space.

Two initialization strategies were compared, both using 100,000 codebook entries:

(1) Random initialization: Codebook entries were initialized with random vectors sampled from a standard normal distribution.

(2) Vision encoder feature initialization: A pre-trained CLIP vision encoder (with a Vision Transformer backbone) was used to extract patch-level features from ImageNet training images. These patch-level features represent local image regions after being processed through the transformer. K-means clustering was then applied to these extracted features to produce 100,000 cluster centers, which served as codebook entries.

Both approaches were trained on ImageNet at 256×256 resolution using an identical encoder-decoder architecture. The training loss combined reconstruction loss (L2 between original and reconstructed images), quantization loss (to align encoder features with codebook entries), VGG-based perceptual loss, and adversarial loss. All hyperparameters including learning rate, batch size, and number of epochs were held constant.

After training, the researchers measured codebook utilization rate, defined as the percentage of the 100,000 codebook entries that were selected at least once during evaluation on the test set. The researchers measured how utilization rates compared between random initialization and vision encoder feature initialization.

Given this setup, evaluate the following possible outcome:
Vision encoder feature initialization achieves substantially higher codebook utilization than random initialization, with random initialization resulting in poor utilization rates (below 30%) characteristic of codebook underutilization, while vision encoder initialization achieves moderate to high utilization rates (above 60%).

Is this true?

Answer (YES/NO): YES